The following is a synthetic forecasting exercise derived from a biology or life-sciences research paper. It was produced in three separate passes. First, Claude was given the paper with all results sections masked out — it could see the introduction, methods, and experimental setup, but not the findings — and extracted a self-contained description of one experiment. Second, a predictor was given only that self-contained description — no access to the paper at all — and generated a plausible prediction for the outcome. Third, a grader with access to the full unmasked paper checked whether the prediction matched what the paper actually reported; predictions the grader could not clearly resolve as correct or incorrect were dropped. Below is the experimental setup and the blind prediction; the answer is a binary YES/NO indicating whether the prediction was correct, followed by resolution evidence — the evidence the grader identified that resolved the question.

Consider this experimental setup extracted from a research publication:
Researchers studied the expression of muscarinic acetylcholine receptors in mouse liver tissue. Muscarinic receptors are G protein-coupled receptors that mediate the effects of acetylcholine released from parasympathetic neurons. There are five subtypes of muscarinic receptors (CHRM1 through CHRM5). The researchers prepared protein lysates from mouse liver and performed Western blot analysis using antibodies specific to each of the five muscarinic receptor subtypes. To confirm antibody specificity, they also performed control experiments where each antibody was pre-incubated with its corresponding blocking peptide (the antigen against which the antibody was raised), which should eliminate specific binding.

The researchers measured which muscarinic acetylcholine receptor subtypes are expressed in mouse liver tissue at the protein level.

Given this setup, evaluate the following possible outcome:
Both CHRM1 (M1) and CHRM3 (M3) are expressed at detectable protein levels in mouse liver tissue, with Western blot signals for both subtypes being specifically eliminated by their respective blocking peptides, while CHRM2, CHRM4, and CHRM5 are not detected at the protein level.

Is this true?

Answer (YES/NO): NO